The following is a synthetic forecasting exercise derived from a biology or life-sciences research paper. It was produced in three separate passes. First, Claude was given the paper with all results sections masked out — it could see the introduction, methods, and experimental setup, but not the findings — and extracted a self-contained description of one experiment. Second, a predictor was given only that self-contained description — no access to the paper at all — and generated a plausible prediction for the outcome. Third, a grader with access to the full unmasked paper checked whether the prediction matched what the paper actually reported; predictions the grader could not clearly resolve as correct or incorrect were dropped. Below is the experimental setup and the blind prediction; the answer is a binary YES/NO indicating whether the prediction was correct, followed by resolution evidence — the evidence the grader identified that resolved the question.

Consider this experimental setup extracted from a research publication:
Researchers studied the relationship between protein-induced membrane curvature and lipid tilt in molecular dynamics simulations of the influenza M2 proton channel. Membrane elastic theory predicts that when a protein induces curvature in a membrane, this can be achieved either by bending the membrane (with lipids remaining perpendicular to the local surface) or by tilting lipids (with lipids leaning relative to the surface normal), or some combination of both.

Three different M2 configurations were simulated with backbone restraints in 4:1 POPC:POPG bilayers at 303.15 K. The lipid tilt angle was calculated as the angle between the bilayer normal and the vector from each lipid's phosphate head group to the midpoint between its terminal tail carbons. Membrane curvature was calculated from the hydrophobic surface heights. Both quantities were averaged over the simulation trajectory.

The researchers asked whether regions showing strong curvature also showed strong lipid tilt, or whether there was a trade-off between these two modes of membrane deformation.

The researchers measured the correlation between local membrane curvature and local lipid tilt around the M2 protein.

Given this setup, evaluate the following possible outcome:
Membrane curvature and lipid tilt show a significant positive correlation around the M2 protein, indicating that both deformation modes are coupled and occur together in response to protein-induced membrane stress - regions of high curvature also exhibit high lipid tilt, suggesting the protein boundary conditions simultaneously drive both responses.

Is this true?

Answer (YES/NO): NO